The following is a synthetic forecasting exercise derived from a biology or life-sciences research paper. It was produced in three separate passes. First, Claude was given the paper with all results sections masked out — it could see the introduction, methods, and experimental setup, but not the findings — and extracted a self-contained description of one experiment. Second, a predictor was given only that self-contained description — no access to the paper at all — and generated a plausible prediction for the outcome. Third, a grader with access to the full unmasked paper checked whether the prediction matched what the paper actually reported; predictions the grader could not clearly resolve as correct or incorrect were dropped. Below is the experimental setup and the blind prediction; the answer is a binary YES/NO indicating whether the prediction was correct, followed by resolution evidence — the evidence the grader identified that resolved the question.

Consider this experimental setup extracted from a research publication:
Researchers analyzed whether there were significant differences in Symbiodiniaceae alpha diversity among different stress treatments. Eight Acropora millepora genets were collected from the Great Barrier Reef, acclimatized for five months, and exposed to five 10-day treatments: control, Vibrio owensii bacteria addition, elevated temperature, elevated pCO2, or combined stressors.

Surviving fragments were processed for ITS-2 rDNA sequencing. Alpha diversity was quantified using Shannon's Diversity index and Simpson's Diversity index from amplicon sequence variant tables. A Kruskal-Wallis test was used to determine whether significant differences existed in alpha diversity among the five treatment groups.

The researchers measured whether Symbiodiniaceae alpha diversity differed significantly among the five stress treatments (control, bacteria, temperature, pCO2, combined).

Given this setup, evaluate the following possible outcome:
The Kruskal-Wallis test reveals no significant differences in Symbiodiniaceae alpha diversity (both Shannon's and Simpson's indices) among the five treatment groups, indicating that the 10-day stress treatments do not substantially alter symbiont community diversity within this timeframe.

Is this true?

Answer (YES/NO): YES